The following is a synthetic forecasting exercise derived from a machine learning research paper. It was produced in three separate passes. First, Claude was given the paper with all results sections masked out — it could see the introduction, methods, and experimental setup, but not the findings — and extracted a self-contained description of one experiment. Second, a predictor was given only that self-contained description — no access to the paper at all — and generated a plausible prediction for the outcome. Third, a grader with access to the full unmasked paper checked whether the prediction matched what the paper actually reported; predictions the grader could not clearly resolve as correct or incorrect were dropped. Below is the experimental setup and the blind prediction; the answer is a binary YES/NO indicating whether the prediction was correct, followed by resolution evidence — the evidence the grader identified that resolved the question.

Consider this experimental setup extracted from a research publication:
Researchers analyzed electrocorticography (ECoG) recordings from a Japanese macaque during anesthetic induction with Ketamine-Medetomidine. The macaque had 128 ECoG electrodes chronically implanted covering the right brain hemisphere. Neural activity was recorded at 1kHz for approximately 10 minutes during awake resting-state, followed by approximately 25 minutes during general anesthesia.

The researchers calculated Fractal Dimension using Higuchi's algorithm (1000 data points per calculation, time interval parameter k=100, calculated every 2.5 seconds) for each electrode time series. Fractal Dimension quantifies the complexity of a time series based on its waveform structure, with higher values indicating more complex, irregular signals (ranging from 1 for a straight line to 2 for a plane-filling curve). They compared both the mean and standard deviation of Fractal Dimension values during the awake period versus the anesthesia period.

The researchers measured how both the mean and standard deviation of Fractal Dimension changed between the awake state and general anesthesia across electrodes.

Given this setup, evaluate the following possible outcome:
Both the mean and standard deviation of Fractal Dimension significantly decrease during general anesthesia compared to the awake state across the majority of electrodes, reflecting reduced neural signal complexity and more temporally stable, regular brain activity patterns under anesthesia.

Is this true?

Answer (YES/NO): NO